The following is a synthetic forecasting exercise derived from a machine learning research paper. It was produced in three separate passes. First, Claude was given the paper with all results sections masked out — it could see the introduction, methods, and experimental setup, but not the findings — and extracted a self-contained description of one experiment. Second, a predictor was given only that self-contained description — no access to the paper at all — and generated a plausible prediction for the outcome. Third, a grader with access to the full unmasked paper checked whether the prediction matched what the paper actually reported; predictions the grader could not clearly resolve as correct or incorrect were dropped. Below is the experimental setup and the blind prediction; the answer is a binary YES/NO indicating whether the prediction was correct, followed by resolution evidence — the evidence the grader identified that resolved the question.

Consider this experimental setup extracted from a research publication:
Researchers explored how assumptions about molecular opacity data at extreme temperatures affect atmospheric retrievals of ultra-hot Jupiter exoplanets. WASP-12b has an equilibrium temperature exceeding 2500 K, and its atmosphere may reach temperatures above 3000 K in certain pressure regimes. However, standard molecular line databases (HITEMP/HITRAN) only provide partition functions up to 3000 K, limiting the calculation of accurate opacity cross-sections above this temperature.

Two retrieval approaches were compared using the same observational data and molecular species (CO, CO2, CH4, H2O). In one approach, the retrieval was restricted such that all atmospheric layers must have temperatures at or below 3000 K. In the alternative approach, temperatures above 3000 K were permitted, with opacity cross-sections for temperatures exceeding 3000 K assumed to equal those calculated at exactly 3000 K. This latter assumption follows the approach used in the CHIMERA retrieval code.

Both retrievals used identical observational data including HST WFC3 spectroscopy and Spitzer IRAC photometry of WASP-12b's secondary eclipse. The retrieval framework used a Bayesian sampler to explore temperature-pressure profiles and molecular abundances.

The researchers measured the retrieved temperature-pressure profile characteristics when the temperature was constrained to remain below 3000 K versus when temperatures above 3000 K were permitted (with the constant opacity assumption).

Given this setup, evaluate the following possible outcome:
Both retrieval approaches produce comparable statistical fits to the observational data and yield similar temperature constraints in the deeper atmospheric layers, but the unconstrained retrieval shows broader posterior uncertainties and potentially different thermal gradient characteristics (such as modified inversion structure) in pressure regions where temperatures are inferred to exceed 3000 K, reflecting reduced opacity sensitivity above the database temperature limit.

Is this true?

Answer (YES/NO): NO